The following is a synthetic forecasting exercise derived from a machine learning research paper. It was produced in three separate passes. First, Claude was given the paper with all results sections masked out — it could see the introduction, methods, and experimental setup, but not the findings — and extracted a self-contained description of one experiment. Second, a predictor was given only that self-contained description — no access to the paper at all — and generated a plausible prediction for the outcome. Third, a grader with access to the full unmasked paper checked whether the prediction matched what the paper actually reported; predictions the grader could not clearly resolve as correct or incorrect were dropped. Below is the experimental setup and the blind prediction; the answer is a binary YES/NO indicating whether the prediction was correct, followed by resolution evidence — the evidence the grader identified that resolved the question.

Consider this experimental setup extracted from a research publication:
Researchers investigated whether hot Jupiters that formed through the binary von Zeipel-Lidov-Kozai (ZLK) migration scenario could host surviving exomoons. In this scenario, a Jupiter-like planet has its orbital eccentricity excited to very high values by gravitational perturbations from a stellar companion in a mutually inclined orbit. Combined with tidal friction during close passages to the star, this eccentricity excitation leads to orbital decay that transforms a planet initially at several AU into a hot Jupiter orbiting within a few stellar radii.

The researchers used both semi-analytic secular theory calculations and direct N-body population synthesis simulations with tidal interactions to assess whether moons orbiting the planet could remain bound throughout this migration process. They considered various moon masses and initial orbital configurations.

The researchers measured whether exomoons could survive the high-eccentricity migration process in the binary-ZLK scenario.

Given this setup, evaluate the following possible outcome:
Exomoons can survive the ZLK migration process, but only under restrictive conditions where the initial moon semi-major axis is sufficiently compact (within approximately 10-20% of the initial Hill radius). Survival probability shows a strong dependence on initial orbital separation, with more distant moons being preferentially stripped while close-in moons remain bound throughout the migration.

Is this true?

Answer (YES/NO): NO